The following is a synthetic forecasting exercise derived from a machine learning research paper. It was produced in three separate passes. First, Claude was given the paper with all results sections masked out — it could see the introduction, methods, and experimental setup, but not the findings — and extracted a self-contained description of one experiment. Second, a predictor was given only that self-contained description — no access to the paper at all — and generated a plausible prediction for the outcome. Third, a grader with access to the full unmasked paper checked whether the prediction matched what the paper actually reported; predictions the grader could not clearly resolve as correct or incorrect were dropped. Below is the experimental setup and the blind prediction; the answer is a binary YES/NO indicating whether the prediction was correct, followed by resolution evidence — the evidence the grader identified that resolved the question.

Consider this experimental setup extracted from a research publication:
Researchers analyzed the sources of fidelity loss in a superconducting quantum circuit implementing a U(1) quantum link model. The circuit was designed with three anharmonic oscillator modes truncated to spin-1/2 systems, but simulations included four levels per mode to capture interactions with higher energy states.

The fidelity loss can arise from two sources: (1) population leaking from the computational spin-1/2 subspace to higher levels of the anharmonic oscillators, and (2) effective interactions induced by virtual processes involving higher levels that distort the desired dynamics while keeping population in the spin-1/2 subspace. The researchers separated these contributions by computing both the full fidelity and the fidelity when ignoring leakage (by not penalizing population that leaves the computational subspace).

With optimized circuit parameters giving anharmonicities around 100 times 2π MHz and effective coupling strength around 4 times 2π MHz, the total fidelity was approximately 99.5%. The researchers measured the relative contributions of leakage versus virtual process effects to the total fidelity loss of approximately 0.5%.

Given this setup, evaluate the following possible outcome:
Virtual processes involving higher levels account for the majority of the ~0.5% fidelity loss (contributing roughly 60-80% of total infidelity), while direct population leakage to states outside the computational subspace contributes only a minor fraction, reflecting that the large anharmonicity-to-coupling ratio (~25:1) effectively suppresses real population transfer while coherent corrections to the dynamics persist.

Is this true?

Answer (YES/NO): NO